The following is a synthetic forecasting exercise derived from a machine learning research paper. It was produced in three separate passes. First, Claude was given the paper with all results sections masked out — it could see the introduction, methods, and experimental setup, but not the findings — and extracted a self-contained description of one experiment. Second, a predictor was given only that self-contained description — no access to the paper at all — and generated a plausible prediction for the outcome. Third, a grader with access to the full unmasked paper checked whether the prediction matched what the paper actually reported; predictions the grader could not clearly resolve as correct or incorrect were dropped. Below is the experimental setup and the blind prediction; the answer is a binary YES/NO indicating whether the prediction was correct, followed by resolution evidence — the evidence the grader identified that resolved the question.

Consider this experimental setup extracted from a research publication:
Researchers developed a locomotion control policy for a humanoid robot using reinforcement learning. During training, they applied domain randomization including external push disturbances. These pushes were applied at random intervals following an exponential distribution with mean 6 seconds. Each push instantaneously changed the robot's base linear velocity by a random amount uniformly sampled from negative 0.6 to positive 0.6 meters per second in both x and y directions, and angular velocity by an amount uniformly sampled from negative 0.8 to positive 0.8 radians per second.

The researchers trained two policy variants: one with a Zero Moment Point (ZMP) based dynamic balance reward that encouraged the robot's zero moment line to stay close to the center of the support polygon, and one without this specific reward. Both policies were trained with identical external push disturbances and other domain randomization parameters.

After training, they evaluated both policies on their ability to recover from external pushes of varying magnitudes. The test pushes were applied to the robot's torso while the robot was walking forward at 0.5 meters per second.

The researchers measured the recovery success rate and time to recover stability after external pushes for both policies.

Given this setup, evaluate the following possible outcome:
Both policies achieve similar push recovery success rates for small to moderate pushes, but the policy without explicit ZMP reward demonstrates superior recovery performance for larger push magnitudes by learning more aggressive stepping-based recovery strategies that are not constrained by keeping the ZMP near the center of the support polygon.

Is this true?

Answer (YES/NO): NO